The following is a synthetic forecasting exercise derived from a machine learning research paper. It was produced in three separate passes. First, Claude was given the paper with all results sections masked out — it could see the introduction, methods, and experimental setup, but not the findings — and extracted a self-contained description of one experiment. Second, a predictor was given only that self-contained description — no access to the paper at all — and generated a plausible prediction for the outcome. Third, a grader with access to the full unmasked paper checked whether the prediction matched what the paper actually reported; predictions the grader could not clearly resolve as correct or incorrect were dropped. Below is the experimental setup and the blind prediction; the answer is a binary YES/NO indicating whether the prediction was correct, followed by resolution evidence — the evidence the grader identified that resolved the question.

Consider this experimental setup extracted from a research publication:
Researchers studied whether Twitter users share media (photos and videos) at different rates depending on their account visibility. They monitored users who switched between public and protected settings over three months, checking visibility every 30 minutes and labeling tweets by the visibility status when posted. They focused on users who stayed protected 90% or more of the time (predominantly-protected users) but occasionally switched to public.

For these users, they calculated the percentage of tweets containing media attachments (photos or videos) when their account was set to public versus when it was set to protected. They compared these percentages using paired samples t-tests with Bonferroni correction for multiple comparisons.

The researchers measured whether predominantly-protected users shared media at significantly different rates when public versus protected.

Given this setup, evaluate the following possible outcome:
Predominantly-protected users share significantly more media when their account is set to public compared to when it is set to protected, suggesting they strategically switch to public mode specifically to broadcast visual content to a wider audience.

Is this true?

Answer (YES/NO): NO